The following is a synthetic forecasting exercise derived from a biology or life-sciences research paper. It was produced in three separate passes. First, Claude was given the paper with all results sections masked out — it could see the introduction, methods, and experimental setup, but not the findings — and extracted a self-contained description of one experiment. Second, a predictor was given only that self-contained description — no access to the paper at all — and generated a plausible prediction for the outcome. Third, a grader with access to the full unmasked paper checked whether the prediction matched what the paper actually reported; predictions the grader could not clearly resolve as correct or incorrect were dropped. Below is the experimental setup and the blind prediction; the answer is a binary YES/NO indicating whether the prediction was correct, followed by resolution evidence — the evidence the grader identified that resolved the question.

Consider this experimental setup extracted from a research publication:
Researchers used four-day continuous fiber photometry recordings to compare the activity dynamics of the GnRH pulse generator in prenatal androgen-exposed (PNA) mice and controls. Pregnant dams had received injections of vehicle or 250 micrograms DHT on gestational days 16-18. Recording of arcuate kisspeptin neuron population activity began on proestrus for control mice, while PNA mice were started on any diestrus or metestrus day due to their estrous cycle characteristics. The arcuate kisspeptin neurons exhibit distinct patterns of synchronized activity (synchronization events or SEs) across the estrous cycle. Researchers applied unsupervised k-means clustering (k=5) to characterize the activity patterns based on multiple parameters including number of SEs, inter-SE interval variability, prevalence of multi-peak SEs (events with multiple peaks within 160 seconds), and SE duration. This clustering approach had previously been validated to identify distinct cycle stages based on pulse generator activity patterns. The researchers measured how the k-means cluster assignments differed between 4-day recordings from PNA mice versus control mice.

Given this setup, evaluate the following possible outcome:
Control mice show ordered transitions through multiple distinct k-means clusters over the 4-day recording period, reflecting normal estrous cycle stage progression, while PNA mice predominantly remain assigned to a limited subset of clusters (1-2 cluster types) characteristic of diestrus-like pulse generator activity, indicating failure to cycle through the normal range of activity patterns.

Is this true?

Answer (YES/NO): NO